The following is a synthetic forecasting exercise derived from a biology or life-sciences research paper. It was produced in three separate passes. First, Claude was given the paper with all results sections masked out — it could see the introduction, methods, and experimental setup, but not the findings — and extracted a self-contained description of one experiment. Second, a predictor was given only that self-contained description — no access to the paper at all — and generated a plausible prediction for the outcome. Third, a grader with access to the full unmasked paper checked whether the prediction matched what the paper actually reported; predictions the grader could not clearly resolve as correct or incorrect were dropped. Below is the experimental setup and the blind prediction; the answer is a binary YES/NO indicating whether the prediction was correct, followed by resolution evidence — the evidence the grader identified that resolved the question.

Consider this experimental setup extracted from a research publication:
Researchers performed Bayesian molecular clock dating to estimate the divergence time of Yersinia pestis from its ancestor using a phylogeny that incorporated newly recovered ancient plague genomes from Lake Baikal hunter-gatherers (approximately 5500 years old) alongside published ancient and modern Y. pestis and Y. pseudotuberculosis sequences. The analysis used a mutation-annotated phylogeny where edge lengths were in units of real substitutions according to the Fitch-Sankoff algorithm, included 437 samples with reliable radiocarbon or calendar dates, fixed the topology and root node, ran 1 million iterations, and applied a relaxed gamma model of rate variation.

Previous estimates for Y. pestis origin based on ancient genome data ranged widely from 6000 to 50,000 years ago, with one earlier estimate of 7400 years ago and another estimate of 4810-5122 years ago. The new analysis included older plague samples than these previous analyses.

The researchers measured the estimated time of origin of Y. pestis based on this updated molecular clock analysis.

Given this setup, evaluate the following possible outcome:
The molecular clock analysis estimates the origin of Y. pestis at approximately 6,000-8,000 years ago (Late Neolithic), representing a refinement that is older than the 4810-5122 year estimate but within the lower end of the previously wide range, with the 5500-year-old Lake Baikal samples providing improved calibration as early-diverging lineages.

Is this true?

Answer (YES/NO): NO